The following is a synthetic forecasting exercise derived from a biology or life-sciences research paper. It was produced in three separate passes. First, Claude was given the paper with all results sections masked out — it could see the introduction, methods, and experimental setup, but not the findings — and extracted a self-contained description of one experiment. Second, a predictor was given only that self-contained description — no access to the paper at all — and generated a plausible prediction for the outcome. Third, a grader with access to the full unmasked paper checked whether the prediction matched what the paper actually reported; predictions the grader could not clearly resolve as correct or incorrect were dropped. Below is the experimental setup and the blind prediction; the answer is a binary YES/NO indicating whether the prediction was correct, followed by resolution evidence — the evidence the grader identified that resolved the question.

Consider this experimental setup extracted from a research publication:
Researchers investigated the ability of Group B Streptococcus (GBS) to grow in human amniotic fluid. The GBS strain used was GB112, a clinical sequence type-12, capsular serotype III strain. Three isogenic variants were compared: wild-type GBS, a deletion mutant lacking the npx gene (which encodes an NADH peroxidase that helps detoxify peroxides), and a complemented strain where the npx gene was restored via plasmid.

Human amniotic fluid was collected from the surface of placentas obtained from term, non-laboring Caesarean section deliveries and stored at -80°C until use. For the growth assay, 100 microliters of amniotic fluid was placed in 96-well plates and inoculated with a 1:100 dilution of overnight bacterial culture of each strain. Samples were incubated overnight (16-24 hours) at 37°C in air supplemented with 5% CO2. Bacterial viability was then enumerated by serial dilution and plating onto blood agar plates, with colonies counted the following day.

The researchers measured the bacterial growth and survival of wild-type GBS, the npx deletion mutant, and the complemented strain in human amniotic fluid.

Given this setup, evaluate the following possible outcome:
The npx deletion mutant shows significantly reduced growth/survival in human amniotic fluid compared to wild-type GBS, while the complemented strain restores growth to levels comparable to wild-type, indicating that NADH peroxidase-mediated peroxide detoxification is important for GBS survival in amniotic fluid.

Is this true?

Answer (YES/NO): YES